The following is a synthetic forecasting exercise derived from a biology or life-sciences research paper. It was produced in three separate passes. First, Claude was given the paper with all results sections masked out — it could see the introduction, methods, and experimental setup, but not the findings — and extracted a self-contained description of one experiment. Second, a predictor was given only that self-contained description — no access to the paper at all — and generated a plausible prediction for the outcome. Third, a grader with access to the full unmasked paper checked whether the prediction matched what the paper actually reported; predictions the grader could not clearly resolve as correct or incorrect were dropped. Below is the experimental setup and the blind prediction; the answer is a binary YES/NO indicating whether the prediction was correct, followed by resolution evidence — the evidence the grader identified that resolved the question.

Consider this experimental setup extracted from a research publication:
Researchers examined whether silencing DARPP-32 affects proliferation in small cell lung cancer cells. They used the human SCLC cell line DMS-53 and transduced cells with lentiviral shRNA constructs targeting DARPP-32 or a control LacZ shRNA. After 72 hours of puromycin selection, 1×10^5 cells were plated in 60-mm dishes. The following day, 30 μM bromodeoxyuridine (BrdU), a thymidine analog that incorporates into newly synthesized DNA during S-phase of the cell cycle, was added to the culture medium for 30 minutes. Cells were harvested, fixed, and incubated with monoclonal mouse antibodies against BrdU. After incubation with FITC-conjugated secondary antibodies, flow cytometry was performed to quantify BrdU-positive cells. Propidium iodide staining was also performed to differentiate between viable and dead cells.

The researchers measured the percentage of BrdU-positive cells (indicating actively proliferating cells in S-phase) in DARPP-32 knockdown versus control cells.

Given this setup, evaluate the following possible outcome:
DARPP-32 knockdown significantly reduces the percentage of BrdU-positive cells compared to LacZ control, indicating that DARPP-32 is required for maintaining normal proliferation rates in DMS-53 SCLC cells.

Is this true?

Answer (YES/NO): YES